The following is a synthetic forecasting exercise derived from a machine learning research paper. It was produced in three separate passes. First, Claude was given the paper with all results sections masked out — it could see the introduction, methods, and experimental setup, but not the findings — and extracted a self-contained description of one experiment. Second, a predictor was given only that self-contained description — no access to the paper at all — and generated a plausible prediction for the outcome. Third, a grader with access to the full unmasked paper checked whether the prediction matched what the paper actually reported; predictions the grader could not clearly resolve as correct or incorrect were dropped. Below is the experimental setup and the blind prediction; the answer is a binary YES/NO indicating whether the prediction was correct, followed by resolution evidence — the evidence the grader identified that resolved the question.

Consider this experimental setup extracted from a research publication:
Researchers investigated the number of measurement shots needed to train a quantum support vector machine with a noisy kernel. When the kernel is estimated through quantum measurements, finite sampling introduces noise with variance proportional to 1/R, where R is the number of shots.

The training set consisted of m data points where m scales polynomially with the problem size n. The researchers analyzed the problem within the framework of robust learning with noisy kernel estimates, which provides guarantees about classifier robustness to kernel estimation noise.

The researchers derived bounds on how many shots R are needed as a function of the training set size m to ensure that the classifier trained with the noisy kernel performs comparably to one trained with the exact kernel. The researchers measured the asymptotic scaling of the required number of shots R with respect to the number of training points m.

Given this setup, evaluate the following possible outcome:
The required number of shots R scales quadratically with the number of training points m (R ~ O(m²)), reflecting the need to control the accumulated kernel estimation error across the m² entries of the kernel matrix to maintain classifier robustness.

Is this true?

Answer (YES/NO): NO